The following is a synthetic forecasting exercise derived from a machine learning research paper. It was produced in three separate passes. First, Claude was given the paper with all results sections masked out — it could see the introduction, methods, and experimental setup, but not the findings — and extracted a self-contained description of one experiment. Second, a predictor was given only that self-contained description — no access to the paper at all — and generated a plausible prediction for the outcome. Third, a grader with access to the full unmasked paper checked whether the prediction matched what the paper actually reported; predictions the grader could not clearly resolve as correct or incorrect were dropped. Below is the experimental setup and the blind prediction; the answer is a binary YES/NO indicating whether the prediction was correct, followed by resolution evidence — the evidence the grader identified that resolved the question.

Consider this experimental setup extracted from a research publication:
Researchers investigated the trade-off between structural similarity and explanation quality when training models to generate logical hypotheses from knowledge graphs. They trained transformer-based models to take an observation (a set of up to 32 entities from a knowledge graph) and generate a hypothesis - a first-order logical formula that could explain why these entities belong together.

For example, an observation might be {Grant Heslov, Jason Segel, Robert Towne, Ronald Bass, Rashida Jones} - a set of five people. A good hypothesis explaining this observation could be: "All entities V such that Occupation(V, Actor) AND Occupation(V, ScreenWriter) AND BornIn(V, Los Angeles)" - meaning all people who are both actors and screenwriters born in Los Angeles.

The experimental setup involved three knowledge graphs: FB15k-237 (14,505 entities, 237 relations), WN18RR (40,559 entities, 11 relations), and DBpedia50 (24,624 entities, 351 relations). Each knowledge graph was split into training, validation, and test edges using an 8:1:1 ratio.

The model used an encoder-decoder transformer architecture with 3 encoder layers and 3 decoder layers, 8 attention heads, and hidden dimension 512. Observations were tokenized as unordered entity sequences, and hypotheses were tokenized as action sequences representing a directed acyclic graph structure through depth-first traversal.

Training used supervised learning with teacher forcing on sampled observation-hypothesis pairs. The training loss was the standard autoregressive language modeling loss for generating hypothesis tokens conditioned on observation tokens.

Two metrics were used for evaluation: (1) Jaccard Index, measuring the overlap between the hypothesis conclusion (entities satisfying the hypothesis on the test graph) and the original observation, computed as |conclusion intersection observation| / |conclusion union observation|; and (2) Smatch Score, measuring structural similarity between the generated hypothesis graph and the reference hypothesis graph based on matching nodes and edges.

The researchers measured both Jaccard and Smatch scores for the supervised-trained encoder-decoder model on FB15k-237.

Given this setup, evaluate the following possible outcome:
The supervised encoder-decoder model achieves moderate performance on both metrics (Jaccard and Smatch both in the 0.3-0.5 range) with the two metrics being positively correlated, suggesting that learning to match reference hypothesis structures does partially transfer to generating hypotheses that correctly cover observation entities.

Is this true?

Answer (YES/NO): NO